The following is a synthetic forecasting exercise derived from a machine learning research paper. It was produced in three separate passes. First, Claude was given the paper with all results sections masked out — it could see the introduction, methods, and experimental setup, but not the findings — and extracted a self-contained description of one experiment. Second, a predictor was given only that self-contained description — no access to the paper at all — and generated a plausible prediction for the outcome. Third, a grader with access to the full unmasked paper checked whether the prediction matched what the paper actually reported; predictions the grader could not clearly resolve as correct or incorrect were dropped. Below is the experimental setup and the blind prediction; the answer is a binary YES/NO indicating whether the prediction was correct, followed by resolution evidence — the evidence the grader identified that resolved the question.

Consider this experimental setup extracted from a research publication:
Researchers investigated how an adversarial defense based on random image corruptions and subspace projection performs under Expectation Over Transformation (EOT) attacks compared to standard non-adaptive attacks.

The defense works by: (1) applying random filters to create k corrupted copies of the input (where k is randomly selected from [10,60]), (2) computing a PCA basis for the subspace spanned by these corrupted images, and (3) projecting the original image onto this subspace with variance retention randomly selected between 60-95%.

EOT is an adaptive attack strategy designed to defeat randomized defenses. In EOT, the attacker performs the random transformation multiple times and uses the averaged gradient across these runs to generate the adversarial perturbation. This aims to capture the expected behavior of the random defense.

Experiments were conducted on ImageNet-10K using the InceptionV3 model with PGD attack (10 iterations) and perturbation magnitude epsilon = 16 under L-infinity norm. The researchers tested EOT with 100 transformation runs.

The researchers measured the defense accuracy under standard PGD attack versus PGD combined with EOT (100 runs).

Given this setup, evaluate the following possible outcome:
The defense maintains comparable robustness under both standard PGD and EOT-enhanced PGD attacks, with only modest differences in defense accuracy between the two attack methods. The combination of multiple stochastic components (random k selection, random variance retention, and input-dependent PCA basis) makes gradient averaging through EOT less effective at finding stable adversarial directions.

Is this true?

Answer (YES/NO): YES